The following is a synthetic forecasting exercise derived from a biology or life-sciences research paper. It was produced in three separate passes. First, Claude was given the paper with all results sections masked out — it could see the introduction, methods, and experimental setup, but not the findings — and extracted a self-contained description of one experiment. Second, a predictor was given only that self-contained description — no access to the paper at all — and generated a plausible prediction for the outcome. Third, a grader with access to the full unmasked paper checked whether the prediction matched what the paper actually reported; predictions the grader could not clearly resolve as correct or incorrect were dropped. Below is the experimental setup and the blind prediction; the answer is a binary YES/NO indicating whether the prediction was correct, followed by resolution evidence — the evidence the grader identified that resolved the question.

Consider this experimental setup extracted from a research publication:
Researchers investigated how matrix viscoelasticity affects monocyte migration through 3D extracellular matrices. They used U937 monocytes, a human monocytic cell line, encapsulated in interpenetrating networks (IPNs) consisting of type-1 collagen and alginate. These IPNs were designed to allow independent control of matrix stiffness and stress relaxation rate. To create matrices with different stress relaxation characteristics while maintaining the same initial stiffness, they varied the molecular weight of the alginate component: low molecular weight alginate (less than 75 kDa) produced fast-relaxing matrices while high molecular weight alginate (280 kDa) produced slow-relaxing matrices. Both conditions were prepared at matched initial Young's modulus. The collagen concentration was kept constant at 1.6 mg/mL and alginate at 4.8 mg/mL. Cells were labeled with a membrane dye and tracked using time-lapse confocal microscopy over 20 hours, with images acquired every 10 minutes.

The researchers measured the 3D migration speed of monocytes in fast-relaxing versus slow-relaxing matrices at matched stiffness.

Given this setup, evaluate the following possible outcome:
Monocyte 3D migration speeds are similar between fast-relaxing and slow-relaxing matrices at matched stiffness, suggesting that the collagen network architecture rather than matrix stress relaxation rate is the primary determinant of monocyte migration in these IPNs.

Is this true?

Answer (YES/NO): NO